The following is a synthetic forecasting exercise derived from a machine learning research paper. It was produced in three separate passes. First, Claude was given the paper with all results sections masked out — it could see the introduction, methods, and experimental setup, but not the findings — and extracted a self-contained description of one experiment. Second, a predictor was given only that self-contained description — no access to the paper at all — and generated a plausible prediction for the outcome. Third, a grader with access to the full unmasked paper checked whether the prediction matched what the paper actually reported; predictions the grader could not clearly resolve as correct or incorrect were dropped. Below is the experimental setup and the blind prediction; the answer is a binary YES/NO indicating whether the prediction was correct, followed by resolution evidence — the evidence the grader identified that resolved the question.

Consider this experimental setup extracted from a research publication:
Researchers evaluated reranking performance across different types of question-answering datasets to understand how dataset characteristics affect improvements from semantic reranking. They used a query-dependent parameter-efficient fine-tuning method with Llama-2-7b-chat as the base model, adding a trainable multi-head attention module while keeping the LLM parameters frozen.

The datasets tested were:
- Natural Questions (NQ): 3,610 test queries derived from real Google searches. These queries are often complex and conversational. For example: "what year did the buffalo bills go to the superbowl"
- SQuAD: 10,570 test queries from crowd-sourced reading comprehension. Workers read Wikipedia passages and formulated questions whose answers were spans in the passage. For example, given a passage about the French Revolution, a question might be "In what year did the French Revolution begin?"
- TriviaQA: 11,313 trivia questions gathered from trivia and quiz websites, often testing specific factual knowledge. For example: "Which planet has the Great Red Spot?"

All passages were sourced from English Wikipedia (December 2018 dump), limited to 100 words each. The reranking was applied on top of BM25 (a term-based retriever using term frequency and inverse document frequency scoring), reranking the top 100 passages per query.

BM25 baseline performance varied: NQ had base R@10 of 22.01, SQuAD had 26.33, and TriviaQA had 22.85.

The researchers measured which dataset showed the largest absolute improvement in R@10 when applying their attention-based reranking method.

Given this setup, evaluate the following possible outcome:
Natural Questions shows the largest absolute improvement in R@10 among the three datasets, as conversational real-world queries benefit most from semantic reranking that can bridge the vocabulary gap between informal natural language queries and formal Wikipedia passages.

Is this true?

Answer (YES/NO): NO